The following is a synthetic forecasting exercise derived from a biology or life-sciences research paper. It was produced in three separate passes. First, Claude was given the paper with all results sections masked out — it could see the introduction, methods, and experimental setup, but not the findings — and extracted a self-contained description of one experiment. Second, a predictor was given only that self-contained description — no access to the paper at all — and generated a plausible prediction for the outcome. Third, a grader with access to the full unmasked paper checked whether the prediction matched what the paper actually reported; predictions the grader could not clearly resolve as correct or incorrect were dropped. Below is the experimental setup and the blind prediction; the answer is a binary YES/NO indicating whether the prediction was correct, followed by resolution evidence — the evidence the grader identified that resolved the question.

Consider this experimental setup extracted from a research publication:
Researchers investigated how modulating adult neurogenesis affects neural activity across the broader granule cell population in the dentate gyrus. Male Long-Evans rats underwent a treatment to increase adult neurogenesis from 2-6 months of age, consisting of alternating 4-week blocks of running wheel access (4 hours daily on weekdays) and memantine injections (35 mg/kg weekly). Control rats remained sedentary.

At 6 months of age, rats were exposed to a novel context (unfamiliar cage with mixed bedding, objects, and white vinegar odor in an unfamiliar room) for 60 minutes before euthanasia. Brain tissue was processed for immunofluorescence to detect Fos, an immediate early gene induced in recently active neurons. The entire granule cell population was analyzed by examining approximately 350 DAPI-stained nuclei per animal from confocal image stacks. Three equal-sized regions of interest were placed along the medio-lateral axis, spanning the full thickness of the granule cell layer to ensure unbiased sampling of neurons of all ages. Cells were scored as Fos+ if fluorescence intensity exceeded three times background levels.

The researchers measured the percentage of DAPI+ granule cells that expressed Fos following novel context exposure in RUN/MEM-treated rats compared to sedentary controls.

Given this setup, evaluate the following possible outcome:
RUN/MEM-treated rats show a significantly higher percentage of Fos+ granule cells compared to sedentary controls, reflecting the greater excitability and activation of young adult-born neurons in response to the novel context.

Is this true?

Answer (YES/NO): NO